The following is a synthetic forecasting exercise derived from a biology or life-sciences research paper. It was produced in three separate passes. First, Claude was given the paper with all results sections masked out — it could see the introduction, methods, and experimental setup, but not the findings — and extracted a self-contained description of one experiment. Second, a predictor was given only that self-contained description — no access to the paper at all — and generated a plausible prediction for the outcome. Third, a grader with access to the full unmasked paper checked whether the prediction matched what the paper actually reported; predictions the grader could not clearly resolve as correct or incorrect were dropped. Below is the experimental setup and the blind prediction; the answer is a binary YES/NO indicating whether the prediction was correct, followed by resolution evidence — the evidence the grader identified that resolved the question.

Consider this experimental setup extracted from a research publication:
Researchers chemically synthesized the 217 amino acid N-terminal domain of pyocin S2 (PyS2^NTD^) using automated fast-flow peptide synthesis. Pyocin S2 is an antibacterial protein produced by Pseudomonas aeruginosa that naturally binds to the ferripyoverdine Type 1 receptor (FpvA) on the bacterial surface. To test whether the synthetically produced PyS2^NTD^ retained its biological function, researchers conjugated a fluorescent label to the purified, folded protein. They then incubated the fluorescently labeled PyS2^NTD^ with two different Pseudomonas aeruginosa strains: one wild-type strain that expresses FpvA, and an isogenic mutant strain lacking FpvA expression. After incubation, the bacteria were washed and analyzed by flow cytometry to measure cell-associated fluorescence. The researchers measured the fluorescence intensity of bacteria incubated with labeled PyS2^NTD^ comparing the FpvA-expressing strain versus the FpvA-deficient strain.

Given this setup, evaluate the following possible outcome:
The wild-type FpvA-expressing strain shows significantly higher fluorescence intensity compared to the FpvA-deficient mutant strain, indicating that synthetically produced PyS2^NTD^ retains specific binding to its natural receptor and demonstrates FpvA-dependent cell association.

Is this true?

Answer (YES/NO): YES